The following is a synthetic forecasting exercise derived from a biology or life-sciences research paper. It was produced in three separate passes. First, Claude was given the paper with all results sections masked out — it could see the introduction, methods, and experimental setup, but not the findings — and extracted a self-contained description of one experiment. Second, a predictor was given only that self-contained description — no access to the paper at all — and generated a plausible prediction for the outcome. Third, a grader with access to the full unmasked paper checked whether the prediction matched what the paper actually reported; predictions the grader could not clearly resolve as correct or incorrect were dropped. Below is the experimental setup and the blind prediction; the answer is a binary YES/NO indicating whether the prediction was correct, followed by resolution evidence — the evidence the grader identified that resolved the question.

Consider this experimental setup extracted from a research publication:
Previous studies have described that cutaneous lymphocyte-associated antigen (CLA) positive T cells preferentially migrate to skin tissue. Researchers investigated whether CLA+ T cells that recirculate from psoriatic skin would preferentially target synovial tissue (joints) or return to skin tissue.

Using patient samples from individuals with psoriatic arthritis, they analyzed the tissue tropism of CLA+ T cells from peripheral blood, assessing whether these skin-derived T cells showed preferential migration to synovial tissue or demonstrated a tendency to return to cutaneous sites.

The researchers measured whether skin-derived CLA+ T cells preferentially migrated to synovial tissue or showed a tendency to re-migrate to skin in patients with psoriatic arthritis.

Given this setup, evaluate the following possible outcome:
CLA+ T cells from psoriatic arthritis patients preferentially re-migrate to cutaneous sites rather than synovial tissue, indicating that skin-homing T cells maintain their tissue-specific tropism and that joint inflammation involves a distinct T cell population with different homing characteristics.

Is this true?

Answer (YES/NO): YES